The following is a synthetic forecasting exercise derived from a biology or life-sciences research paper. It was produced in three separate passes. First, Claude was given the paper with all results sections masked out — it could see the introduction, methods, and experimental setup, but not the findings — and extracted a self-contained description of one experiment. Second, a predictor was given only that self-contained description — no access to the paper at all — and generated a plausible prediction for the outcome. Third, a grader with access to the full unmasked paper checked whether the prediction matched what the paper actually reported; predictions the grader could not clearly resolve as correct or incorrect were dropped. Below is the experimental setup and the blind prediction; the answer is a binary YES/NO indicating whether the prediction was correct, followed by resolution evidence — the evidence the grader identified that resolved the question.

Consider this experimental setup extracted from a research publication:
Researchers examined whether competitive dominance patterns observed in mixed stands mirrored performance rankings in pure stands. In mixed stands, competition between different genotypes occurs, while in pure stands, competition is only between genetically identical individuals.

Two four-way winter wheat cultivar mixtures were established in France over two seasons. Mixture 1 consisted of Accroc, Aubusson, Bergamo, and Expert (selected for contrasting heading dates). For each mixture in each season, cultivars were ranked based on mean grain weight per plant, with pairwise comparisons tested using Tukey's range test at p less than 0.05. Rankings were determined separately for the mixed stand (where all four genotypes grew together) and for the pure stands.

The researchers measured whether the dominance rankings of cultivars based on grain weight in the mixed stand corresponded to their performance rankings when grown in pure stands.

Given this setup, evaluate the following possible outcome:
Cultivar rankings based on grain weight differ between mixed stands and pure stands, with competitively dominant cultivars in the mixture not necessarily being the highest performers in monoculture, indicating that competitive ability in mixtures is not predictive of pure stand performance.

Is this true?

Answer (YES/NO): YES